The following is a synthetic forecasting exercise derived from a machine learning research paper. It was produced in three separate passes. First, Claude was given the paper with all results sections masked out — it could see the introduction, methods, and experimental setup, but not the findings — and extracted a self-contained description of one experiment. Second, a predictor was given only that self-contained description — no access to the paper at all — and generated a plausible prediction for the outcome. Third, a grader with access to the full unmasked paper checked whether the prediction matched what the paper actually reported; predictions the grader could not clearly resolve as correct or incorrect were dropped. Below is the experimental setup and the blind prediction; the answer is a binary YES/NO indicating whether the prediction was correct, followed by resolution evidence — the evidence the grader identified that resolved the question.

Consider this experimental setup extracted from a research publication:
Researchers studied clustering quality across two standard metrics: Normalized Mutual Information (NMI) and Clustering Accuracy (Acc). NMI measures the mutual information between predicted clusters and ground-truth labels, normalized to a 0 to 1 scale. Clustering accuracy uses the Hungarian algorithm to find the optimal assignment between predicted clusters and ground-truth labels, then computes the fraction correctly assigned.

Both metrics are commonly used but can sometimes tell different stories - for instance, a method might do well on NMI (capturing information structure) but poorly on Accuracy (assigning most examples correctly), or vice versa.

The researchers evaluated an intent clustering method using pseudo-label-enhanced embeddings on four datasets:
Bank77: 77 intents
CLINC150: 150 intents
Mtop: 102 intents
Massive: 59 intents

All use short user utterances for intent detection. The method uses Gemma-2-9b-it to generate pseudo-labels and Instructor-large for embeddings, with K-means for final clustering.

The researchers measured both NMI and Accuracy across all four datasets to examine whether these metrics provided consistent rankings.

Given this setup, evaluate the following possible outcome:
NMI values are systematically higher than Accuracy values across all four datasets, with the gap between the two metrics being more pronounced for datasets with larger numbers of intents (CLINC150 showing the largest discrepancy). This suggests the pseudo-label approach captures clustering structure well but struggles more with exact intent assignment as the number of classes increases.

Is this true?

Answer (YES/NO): NO